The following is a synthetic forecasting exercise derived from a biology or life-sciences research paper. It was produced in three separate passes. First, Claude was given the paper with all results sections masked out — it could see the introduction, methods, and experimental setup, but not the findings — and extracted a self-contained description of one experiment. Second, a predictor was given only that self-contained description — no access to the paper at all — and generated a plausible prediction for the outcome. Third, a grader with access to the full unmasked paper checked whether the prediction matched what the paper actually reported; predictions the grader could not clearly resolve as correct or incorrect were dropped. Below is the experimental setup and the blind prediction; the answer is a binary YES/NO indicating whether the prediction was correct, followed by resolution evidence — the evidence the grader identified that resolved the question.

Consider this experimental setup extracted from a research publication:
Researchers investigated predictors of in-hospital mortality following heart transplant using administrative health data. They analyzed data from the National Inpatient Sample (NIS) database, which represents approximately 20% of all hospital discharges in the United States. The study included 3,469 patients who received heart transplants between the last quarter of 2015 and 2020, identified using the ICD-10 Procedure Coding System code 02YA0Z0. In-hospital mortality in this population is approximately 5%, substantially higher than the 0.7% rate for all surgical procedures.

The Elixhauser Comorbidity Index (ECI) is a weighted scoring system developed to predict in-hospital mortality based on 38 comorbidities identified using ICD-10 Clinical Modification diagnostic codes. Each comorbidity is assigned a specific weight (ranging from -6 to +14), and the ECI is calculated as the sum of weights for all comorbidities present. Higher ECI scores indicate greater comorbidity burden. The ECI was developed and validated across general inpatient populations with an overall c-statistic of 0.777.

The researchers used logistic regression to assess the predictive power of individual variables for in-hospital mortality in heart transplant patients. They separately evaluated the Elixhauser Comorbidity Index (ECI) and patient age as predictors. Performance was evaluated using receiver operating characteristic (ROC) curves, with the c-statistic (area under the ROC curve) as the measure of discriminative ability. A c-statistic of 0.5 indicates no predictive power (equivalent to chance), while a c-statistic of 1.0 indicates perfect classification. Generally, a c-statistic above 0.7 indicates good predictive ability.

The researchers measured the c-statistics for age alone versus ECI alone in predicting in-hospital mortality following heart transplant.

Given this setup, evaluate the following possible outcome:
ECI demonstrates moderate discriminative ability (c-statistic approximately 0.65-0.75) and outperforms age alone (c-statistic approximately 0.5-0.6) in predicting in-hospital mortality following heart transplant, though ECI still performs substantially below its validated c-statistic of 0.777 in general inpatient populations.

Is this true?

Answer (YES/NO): NO